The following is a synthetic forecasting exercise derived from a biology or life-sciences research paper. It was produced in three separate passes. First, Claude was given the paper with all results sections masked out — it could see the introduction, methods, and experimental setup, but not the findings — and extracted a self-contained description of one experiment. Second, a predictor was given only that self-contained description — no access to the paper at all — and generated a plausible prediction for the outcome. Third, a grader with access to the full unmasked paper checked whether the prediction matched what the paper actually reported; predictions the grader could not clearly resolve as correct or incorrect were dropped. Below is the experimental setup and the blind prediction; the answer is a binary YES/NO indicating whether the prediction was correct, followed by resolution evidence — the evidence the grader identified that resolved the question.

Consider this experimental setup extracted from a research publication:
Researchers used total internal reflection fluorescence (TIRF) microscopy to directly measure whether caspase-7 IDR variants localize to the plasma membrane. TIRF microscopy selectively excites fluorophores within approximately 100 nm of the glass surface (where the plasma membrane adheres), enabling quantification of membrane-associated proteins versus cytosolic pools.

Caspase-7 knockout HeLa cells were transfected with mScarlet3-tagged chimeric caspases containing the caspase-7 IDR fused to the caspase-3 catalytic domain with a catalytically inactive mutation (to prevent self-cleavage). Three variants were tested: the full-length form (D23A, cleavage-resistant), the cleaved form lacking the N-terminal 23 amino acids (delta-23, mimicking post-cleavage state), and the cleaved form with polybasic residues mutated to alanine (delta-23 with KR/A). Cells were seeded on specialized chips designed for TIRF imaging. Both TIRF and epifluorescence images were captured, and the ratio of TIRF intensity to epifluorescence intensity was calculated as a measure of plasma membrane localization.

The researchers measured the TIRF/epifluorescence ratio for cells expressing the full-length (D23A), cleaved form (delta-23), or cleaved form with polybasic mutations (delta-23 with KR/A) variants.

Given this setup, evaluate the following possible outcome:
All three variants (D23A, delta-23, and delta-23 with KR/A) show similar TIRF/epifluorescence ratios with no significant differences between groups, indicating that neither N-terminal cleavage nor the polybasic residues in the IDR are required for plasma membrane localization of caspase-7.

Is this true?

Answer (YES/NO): NO